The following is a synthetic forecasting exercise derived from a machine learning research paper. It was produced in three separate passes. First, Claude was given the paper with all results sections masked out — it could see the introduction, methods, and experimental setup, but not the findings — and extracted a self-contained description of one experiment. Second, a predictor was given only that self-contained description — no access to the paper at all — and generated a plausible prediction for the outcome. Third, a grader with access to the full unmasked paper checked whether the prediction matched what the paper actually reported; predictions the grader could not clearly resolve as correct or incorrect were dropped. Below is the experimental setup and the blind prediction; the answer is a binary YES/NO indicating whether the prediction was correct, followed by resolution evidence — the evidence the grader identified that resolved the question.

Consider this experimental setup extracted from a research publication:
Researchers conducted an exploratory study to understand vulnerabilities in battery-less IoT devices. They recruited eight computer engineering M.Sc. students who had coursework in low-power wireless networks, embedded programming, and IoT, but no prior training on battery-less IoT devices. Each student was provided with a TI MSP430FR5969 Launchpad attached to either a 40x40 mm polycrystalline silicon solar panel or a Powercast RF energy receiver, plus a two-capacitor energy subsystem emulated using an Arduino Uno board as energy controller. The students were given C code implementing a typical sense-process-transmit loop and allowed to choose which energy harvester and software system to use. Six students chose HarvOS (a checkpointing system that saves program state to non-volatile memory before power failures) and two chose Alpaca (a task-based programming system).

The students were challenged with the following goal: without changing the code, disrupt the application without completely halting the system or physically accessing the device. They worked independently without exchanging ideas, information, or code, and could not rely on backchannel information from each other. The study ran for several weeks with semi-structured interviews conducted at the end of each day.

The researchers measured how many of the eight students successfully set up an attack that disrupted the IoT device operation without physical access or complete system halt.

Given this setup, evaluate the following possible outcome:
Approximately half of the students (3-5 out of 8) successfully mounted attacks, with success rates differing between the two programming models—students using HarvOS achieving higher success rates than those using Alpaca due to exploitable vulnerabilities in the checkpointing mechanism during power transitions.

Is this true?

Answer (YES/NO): NO